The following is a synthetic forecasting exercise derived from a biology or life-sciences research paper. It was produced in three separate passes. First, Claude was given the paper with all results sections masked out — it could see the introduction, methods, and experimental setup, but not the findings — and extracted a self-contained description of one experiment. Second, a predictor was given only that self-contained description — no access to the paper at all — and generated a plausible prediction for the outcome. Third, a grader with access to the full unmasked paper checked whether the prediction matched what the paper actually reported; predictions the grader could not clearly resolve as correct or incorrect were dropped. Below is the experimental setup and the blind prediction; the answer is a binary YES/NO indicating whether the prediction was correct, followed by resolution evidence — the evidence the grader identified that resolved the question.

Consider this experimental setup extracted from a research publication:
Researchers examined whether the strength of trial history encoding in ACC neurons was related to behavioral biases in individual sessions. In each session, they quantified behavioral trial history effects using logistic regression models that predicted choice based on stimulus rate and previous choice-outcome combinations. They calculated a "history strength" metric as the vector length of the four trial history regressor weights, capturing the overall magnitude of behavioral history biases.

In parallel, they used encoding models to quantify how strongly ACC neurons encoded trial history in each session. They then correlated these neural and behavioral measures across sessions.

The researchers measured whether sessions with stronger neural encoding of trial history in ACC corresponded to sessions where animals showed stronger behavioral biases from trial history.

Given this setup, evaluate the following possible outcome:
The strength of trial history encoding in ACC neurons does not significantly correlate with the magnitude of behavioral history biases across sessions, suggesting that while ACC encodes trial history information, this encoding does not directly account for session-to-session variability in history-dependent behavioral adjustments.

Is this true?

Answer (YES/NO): YES